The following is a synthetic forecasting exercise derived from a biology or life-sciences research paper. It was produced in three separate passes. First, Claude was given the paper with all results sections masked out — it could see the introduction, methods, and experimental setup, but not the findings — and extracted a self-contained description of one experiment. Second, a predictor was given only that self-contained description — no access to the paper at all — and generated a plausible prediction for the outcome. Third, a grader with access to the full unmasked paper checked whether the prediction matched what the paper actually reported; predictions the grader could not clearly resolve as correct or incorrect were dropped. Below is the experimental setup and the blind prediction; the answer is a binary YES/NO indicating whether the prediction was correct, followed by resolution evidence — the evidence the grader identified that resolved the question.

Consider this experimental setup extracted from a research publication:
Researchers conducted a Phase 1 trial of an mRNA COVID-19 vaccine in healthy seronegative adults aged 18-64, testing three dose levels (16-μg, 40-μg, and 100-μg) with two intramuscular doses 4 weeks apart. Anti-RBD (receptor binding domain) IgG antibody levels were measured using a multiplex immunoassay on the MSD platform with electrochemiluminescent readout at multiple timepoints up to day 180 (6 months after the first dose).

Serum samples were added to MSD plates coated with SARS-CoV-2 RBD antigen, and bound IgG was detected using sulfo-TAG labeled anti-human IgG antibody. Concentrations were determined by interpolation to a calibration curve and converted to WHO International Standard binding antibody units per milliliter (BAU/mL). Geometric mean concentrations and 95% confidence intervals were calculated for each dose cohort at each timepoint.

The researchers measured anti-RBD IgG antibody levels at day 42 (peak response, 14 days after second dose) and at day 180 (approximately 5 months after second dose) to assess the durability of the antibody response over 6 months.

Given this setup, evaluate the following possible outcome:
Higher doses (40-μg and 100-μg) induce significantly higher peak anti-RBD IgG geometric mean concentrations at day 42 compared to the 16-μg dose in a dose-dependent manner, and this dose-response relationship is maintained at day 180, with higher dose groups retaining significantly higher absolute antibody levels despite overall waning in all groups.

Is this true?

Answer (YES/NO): YES